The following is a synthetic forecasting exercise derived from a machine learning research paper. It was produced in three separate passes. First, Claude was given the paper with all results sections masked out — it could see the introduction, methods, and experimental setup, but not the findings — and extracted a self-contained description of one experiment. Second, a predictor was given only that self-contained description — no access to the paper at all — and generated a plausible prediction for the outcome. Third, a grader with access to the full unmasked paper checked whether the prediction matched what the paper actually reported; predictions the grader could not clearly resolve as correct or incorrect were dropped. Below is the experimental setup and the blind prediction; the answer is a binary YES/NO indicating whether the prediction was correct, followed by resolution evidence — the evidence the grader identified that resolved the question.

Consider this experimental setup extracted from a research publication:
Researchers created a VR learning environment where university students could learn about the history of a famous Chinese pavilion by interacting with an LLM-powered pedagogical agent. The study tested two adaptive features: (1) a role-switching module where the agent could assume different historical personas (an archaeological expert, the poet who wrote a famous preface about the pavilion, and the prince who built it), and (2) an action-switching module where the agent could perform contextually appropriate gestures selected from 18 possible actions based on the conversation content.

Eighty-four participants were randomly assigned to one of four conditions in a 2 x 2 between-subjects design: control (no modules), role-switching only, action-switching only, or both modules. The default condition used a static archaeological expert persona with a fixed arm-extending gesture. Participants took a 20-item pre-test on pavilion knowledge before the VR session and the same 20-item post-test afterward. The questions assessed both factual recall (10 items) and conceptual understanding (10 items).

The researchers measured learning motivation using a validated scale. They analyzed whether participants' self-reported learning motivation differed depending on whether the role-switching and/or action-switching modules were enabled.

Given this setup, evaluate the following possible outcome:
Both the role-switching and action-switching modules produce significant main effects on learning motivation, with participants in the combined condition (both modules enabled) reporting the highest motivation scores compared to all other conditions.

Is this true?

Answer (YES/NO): NO